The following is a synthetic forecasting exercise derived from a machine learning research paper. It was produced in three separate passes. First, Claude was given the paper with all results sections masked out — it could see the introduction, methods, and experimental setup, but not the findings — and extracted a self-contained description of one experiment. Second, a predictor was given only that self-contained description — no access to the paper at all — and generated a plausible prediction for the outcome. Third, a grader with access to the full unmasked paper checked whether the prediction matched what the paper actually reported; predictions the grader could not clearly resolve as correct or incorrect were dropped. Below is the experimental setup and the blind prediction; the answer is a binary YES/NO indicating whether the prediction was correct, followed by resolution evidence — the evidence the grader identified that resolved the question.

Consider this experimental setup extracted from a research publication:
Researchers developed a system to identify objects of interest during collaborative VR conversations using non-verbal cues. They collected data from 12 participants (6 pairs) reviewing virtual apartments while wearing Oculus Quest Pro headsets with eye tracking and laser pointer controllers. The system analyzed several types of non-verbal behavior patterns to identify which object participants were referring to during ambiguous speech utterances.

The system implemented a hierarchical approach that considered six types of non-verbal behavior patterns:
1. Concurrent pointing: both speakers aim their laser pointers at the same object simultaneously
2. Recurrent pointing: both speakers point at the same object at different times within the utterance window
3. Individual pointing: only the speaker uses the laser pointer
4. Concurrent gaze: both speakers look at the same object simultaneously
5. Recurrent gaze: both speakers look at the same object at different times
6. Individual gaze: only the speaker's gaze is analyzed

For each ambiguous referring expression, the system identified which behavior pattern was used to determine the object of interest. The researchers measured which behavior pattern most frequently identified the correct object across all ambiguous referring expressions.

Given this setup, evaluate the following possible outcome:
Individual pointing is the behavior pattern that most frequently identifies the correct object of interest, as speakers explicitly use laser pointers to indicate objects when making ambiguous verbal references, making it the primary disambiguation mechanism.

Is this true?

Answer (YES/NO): NO